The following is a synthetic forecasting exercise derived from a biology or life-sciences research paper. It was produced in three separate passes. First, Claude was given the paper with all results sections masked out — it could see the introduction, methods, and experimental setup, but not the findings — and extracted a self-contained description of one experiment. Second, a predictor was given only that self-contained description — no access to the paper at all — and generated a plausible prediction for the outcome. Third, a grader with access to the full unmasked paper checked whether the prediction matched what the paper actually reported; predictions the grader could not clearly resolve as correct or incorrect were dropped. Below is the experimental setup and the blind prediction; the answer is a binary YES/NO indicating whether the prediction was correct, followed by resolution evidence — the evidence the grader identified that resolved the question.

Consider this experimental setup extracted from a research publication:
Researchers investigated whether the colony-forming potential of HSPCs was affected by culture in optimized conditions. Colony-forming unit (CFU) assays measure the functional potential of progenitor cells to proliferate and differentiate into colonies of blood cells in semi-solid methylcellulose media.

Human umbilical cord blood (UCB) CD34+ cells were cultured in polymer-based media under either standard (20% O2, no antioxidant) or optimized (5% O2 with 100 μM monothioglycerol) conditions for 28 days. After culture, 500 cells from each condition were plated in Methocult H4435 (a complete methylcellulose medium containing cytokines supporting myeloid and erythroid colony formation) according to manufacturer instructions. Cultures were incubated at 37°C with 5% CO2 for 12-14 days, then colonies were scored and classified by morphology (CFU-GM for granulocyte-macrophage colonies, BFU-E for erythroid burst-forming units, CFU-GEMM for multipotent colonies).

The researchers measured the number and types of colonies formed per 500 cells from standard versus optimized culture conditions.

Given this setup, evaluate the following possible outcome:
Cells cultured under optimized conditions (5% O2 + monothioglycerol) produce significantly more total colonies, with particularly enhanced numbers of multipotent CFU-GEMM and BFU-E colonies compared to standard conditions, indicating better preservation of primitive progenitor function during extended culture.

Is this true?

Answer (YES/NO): NO